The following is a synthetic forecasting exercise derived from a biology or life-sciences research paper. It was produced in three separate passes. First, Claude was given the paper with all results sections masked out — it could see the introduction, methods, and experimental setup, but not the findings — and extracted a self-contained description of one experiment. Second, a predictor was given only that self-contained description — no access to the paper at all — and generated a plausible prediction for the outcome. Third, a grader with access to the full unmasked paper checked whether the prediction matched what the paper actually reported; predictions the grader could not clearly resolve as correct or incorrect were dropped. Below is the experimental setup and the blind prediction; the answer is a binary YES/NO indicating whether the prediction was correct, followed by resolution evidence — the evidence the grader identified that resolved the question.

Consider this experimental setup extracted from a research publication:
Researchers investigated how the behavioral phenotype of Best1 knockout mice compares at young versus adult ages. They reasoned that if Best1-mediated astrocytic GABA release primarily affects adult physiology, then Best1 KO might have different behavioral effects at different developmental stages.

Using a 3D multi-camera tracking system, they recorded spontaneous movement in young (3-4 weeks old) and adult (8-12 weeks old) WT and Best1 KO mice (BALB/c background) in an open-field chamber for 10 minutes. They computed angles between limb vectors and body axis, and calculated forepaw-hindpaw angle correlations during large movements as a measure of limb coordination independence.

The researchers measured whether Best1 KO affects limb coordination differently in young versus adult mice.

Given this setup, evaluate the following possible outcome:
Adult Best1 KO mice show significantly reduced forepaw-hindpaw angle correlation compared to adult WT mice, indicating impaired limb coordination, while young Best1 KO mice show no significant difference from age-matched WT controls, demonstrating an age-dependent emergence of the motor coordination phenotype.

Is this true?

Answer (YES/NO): NO